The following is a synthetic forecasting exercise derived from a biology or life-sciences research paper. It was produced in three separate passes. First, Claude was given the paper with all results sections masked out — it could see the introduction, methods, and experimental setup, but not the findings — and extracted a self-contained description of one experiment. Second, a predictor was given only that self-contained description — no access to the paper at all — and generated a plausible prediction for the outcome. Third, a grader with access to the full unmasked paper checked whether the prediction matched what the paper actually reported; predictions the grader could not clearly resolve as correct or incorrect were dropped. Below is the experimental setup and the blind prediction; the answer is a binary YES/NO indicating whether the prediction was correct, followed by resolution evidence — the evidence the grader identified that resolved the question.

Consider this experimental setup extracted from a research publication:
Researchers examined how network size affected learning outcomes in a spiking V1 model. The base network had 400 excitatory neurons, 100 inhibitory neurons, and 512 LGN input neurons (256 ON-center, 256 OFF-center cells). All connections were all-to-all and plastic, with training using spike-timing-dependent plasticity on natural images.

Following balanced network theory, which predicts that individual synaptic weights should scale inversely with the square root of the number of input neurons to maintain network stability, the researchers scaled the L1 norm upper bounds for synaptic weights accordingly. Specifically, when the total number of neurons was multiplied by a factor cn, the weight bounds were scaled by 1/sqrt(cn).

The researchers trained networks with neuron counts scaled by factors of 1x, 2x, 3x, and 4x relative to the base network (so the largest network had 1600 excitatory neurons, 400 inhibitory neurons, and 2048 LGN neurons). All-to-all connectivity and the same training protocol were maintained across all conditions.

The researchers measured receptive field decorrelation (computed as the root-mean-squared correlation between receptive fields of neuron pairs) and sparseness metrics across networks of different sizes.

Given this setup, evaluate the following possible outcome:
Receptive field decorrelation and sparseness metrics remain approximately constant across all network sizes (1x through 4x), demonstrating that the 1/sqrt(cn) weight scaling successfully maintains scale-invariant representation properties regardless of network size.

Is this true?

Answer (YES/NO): YES